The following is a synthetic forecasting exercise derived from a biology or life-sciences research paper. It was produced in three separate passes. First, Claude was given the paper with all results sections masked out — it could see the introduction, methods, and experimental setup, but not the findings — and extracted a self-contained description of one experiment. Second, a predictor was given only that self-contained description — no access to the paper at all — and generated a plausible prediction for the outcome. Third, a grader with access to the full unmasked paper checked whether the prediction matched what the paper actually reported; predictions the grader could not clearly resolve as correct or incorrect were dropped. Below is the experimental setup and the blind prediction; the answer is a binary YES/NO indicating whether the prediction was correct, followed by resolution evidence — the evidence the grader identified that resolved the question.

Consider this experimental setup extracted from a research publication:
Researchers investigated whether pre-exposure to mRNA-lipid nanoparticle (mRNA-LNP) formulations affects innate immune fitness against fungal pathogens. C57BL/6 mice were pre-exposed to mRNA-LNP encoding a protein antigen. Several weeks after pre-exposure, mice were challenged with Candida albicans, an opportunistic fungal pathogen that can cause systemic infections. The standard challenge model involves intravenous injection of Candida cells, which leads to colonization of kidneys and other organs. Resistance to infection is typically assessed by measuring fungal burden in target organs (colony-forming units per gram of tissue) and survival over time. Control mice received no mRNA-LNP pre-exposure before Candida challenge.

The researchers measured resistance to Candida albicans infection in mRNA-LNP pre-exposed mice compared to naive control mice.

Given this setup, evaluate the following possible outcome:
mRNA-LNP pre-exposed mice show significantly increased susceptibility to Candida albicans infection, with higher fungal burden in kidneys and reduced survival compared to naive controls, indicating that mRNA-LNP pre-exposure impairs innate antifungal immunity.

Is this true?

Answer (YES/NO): NO